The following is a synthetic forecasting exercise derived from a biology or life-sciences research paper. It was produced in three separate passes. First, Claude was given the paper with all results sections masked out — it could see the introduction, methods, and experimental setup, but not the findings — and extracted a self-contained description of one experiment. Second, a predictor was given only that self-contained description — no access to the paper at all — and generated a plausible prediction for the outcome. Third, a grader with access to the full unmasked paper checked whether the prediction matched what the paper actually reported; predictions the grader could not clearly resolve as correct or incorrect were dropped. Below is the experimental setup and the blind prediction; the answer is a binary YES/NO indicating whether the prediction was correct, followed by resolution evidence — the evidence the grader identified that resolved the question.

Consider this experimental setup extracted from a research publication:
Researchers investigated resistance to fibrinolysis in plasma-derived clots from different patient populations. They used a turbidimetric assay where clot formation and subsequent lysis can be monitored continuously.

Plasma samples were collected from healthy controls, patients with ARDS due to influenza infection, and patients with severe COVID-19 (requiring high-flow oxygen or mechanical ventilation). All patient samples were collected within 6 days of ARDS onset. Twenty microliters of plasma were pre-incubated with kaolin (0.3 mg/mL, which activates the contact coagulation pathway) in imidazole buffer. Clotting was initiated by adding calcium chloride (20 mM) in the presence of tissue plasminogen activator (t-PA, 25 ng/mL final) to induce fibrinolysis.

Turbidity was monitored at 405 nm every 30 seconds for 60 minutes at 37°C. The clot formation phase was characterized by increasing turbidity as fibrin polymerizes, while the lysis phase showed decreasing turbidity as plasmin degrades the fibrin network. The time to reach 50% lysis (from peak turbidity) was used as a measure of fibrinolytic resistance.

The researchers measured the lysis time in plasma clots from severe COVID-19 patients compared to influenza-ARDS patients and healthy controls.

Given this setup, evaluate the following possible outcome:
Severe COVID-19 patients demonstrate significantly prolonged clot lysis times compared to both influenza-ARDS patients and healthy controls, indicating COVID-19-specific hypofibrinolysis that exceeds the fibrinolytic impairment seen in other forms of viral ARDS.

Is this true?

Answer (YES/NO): YES